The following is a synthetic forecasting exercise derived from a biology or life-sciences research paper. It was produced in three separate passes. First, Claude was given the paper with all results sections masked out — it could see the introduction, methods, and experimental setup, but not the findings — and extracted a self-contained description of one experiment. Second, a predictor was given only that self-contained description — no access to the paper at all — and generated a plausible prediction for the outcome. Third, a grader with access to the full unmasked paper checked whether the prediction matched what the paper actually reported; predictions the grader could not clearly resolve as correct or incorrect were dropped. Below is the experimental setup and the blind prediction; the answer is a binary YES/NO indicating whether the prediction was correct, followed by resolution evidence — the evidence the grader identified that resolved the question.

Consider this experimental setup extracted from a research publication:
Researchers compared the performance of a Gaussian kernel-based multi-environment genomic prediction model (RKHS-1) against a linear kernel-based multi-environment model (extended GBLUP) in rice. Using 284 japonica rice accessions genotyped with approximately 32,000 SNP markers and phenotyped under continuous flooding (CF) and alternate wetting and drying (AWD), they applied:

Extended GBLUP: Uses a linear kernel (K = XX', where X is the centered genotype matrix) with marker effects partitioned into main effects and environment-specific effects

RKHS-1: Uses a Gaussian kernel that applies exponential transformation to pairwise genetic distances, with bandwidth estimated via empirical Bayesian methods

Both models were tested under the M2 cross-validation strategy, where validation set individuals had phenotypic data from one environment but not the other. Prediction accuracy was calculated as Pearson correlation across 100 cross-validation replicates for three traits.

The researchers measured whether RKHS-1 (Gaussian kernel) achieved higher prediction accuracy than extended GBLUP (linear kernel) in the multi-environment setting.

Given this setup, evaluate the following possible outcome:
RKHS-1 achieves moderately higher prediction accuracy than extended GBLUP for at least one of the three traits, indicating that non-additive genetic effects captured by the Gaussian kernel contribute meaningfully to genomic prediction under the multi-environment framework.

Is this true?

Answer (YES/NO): NO